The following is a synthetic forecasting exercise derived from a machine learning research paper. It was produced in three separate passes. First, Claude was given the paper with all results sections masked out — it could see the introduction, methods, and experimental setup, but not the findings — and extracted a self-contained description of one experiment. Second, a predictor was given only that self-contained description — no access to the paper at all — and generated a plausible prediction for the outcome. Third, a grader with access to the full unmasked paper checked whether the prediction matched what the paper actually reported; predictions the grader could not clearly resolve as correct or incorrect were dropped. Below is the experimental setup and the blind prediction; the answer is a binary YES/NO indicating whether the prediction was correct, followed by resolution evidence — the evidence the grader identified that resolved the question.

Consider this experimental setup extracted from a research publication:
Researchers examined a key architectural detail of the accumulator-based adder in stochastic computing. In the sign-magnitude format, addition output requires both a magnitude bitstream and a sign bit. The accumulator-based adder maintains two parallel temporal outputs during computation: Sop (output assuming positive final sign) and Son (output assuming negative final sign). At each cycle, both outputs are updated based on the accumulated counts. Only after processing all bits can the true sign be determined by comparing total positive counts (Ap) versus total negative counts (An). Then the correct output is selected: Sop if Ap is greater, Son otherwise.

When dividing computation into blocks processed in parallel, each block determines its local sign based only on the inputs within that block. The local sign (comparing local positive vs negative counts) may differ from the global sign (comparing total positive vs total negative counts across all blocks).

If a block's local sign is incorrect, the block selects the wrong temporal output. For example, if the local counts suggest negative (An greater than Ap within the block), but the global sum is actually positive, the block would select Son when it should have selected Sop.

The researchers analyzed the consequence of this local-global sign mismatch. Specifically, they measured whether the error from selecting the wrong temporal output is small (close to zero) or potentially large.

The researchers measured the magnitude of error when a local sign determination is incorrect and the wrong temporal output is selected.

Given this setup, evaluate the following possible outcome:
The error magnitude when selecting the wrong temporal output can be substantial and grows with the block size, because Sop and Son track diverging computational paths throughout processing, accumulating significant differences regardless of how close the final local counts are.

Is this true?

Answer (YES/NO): YES